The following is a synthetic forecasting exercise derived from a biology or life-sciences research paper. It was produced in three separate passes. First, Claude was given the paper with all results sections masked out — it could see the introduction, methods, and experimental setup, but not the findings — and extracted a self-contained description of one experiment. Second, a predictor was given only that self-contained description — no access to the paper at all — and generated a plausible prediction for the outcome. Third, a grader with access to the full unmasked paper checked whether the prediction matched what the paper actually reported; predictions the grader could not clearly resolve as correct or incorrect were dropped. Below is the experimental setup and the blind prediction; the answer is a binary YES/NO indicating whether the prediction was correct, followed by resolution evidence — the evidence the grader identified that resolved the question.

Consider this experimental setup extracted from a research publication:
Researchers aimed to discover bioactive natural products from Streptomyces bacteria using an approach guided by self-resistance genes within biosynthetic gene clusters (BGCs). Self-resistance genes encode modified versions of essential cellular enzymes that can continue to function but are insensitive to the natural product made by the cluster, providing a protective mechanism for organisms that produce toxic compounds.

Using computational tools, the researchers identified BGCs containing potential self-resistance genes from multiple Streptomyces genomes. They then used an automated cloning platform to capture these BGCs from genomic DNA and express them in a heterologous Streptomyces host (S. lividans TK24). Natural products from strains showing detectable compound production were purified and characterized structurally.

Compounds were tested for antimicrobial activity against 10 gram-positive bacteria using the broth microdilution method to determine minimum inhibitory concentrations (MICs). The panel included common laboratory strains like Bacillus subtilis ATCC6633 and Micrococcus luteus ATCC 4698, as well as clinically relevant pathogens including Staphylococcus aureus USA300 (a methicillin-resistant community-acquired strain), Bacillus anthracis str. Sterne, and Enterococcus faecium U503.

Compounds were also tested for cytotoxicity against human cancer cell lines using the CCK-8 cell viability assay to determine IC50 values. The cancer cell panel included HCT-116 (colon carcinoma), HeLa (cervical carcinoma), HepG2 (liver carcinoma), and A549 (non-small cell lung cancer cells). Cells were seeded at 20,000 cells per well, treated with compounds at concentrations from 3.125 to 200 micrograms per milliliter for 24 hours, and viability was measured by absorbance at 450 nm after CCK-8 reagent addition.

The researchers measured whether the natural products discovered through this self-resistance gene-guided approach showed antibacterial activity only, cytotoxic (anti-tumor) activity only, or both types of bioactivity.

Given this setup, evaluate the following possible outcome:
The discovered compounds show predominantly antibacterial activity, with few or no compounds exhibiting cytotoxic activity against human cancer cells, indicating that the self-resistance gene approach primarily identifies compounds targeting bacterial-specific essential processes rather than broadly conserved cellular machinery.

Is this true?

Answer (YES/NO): NO